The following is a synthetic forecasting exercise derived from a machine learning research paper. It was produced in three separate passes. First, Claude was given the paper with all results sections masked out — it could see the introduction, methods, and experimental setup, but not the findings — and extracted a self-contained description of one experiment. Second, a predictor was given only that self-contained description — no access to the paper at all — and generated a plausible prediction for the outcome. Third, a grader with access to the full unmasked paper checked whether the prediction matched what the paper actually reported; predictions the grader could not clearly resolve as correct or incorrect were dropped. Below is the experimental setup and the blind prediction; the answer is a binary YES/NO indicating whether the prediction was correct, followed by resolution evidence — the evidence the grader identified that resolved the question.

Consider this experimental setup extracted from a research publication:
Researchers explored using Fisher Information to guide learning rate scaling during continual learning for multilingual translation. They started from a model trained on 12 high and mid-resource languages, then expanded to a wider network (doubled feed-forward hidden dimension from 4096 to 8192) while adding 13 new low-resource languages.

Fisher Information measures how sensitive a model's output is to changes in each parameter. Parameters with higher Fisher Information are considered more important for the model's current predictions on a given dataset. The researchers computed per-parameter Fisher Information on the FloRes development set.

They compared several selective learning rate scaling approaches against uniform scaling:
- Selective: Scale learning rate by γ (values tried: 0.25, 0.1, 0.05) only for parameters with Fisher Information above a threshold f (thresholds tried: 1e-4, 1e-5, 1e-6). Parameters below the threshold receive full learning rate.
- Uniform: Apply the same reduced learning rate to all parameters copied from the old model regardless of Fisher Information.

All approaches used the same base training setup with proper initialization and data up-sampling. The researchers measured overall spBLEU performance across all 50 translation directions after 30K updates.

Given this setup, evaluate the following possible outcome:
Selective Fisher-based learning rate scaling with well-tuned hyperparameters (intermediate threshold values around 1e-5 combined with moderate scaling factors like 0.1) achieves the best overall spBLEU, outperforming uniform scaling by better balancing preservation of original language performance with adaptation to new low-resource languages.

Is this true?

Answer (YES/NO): NO